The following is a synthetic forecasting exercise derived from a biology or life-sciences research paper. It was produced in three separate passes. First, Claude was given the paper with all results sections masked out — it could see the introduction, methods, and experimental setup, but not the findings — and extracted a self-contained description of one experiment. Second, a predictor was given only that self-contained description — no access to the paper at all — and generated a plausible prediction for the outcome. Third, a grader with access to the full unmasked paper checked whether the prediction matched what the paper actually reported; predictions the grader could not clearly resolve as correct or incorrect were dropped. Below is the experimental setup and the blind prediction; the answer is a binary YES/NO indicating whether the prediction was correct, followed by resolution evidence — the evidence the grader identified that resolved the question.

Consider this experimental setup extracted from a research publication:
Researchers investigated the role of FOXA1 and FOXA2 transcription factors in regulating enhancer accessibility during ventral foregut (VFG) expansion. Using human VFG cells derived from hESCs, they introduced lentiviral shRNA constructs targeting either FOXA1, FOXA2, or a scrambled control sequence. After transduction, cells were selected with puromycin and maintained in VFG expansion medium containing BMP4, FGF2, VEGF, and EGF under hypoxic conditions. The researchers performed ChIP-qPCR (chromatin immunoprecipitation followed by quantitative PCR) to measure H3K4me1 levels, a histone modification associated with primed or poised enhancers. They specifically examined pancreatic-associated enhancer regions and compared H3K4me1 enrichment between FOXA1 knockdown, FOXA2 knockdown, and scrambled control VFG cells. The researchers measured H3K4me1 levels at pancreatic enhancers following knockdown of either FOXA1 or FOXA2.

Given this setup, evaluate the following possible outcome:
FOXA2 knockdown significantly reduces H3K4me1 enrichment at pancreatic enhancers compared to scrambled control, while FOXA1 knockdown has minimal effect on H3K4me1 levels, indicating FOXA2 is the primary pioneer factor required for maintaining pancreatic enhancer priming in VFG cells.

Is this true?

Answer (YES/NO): NO